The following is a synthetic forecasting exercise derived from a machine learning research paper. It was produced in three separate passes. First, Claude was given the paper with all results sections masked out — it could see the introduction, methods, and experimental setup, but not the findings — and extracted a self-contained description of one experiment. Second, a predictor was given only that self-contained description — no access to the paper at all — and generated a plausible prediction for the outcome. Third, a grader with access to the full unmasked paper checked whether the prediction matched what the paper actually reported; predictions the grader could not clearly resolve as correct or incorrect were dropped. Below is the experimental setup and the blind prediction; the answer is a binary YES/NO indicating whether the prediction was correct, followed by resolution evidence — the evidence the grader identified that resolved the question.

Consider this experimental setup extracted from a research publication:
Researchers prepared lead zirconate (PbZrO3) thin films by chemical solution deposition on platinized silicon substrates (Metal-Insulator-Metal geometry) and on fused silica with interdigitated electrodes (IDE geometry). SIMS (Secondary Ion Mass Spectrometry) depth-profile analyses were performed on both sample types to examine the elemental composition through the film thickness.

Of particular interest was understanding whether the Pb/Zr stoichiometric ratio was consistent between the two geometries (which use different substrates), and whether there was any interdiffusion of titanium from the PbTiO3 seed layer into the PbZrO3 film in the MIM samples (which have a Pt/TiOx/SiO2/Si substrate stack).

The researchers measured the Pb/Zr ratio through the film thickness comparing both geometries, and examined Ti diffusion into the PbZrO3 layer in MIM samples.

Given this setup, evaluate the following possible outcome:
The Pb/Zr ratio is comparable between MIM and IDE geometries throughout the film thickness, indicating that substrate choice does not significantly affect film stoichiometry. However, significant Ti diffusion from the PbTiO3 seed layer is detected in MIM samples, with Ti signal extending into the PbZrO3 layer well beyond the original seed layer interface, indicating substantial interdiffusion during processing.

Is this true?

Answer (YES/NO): NO